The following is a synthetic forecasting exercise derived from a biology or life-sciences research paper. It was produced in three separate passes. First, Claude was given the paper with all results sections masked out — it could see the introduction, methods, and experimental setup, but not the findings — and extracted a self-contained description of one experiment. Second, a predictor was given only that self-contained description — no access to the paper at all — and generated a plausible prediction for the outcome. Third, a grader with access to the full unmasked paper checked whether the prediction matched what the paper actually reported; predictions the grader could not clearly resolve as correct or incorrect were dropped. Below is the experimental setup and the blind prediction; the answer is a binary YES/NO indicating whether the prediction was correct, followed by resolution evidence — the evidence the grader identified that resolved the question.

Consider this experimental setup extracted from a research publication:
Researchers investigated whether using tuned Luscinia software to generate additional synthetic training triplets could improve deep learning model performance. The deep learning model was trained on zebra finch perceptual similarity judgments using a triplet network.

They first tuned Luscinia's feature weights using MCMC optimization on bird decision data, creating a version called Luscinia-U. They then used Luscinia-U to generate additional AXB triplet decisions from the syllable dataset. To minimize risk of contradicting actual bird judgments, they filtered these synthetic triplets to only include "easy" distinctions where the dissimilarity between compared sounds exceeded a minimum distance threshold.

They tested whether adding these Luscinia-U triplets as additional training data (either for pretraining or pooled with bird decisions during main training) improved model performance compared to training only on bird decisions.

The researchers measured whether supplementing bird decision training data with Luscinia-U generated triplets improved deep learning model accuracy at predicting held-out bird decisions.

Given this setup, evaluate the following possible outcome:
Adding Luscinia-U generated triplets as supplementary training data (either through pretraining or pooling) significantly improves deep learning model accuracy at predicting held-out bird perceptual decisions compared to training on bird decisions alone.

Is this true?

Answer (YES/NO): NO